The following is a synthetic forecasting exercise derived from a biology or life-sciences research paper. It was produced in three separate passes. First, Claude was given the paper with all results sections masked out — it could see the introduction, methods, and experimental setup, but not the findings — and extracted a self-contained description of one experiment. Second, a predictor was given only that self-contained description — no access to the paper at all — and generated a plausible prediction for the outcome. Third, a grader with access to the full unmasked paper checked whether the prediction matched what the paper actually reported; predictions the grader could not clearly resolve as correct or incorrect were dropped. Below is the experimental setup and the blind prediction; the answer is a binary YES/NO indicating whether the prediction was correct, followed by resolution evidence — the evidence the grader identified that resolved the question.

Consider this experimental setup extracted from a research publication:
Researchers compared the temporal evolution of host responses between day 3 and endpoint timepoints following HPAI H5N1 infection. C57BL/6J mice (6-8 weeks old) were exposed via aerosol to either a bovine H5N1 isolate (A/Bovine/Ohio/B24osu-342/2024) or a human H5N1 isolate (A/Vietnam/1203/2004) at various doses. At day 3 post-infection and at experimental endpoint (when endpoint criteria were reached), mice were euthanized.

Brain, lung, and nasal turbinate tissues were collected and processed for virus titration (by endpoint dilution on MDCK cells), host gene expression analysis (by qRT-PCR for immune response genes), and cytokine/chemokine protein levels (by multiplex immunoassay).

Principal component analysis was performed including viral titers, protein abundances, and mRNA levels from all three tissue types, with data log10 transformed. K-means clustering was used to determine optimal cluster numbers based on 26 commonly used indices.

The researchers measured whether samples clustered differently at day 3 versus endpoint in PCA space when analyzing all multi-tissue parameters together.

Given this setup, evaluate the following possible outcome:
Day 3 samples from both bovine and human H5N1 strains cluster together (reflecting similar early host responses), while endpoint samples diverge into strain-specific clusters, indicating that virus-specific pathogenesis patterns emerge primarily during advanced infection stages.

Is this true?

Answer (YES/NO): YES